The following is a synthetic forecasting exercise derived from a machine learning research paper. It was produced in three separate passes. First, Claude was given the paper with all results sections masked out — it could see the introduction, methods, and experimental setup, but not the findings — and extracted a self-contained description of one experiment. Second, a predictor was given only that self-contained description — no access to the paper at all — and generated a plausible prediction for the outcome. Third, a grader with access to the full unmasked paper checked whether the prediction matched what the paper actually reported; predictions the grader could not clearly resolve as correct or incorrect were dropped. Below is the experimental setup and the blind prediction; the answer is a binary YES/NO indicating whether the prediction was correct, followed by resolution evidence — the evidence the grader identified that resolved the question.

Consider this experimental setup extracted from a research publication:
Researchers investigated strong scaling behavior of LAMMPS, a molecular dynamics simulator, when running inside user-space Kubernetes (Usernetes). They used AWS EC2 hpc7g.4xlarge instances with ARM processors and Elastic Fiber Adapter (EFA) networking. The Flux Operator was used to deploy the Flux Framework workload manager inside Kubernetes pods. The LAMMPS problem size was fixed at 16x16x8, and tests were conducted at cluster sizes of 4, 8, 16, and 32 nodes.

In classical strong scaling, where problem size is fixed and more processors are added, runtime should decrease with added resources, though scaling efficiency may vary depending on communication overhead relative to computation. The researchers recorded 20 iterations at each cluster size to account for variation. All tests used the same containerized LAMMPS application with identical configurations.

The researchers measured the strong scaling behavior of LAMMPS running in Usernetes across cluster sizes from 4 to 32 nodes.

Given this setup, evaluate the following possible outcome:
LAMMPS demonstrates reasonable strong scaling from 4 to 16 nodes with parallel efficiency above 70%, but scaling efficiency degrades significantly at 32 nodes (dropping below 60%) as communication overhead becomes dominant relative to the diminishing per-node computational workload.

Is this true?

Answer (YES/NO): NO